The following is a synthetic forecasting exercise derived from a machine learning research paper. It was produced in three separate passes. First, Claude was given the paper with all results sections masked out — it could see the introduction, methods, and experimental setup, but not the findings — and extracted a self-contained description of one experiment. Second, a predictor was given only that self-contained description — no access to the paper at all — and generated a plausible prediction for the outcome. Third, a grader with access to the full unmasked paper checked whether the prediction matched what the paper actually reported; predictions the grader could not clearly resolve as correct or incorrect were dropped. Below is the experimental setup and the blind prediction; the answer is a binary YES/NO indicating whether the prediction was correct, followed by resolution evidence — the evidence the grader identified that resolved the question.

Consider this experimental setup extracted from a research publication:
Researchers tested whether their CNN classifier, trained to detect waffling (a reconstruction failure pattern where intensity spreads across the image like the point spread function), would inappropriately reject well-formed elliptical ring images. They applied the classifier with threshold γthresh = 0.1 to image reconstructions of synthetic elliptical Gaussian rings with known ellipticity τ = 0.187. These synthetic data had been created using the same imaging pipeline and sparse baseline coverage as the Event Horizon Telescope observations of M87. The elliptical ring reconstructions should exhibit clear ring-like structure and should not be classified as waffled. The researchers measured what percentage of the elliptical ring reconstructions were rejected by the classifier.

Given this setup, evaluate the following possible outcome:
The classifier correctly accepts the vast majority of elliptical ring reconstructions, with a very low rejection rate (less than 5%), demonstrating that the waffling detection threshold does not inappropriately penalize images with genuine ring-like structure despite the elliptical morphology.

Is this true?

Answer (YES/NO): NO